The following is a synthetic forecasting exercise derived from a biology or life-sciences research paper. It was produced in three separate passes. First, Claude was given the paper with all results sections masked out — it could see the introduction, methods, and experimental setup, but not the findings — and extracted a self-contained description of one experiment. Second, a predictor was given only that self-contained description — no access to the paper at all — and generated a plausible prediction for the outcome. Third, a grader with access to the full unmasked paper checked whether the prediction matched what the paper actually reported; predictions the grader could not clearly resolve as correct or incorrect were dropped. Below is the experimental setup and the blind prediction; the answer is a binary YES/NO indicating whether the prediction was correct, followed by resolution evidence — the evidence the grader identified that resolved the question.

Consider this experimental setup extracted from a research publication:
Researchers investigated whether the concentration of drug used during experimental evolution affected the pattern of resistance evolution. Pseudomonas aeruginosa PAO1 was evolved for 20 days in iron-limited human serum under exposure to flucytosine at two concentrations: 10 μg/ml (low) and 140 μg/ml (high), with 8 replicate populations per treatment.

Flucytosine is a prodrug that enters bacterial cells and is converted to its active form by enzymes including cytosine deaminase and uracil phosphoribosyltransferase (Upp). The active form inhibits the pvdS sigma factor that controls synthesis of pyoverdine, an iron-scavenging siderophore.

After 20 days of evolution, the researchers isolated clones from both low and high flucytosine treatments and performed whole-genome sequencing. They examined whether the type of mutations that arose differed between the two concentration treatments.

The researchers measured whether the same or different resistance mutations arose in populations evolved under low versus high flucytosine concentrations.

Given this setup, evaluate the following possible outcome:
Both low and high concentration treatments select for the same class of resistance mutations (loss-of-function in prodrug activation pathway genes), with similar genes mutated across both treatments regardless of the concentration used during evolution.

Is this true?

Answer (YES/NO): YES